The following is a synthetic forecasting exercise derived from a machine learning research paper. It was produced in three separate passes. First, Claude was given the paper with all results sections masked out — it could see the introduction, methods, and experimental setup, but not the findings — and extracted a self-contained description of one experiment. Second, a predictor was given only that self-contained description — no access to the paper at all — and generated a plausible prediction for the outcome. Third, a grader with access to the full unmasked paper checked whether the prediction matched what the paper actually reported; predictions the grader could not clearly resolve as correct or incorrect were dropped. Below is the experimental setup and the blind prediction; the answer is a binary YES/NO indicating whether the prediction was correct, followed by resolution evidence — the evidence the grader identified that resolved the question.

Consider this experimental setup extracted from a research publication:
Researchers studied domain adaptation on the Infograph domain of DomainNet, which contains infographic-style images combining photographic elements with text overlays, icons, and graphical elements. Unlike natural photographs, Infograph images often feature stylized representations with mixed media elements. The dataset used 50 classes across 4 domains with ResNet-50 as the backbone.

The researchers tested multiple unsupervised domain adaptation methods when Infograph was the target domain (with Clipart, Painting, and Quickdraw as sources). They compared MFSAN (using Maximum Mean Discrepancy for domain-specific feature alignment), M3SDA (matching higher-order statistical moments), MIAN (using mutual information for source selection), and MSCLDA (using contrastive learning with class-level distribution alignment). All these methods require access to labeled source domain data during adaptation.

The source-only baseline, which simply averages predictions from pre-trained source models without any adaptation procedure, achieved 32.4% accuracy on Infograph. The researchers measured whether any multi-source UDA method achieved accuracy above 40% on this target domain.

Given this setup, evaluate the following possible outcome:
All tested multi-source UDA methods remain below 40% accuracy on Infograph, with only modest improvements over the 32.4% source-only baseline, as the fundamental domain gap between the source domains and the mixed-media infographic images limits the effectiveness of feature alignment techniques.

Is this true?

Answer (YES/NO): NO